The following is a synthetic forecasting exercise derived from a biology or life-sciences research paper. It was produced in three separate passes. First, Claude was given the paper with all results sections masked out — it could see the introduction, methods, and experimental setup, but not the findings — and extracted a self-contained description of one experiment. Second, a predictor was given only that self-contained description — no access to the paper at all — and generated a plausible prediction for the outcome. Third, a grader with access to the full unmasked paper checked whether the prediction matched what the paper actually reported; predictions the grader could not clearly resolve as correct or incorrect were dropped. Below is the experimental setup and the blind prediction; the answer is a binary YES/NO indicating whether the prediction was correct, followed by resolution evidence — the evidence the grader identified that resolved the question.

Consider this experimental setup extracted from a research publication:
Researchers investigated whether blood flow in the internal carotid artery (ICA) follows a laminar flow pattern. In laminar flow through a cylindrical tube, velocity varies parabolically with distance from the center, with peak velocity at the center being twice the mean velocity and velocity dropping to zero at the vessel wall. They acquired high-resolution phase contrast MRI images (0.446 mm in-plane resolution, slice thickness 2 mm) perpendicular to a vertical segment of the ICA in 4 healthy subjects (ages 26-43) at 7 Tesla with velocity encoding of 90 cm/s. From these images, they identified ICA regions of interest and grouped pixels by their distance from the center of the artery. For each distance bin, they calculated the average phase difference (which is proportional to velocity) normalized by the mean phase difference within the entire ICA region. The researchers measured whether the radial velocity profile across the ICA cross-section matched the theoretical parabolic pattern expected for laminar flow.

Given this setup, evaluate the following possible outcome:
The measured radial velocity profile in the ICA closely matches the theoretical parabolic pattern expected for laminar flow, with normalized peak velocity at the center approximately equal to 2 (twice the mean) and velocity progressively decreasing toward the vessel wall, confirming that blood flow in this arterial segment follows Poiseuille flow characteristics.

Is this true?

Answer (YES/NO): YES